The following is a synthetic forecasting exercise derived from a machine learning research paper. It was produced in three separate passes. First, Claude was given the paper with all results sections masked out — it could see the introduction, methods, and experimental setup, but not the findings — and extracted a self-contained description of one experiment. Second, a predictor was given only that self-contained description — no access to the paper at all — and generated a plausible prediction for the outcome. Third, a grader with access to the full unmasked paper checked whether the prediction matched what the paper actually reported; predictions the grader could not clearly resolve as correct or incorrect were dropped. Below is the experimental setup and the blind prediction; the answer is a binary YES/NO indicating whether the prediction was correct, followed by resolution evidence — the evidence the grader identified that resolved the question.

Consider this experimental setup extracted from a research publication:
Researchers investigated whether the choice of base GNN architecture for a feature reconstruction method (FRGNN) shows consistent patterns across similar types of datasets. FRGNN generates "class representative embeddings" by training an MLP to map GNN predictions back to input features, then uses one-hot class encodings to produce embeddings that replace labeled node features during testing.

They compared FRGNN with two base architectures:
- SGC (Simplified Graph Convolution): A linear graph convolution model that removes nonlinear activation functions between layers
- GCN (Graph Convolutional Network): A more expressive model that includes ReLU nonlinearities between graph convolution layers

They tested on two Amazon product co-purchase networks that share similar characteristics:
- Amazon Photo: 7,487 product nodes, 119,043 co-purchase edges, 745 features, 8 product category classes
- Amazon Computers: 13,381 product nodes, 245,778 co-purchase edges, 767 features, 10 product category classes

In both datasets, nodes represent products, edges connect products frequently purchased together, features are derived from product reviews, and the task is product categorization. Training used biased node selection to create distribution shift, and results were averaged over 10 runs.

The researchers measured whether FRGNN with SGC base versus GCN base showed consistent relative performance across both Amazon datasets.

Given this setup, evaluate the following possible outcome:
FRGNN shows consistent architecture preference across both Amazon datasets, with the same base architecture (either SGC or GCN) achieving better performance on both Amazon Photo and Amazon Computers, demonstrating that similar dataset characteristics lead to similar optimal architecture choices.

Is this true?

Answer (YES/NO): NO